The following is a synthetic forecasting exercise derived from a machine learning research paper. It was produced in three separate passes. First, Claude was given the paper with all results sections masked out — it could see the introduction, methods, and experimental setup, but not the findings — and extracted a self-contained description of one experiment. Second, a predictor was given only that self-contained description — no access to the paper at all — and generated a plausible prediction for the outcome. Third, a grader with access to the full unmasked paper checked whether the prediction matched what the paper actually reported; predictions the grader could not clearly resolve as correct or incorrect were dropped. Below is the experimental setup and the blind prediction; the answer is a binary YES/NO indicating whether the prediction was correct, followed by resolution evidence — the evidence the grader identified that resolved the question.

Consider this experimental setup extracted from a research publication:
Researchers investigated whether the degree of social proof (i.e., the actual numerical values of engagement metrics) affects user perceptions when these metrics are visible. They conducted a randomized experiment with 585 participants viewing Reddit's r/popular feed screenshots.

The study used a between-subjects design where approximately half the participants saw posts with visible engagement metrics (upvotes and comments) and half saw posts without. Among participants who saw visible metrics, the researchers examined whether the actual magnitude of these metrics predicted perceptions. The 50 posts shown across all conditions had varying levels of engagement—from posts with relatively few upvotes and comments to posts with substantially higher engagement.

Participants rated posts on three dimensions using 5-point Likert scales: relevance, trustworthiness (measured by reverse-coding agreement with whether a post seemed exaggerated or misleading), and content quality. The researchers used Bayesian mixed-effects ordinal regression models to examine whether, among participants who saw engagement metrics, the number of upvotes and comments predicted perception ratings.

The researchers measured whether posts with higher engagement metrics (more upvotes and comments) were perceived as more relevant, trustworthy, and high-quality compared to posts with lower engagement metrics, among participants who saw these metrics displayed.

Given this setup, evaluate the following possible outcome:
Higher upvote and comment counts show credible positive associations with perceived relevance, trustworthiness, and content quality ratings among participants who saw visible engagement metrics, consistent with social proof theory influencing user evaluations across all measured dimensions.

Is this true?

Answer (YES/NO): NO